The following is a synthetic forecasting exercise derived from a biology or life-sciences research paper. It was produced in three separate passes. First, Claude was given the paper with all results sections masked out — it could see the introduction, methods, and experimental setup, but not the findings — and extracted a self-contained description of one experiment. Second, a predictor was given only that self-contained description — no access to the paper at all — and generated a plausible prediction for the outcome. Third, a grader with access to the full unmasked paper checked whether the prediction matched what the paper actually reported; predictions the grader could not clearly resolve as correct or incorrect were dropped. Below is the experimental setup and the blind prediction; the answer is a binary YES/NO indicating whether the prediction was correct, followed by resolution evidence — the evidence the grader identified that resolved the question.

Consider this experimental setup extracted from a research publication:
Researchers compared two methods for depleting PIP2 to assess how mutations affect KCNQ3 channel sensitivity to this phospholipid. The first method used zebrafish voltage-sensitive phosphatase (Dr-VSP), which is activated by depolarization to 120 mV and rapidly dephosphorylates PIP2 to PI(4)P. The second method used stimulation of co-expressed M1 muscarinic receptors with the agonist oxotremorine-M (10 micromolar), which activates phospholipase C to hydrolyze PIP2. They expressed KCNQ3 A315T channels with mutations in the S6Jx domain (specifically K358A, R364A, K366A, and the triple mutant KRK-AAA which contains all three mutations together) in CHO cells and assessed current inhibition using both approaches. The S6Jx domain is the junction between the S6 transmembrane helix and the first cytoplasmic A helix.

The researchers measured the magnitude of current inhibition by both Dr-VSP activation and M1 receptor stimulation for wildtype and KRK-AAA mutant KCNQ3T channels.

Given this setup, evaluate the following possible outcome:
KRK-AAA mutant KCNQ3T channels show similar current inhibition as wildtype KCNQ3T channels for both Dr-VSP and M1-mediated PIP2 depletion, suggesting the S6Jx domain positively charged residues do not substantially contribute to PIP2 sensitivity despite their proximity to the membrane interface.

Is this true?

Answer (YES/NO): NO